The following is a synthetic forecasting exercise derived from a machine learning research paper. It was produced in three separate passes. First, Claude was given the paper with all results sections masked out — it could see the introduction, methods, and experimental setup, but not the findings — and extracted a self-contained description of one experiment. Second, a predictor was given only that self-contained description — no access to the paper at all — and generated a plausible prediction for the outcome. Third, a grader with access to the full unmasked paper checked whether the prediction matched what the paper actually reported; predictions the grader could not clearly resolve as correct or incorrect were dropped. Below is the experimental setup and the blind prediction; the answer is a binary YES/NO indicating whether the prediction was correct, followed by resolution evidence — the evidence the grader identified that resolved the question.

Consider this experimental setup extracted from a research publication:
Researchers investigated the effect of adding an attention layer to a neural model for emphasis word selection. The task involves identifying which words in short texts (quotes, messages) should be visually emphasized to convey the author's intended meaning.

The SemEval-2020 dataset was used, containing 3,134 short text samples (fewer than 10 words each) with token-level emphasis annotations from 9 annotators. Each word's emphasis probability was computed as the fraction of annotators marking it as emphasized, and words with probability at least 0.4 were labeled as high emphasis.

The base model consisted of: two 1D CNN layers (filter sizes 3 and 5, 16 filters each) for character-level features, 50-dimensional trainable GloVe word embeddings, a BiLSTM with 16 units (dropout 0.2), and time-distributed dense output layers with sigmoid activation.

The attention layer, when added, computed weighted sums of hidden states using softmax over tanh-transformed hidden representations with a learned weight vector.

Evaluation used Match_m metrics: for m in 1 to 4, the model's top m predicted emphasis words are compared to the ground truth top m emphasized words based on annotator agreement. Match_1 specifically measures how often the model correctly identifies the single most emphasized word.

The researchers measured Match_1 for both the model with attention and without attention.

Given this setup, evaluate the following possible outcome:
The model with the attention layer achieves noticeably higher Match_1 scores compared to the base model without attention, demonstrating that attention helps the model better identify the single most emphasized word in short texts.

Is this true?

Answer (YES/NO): NO